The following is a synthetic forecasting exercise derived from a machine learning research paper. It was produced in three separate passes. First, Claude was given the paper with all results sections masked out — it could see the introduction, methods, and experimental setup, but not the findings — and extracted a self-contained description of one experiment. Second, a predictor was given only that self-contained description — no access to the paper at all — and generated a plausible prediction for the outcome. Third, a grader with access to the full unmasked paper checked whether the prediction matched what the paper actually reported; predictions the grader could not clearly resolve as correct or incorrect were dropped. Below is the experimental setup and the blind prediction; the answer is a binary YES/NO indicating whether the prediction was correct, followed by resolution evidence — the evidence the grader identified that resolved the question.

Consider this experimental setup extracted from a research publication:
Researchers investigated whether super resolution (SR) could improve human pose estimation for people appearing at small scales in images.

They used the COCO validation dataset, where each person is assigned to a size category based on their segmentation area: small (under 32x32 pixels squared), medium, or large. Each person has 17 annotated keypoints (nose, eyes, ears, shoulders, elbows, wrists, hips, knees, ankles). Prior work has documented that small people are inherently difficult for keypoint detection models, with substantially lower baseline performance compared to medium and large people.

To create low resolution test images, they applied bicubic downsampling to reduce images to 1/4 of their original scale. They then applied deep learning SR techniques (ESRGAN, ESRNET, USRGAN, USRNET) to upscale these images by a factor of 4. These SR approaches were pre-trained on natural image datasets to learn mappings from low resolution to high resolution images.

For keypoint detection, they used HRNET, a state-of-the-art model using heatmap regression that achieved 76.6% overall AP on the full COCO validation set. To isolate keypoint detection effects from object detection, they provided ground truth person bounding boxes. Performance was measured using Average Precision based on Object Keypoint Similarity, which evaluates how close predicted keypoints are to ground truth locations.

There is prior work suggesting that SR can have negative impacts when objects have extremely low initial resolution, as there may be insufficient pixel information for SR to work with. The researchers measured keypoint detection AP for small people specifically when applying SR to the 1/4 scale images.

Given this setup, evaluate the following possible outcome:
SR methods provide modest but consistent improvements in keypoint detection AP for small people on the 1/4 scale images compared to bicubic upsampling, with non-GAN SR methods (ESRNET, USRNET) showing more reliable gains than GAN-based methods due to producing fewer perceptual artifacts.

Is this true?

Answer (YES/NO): NO